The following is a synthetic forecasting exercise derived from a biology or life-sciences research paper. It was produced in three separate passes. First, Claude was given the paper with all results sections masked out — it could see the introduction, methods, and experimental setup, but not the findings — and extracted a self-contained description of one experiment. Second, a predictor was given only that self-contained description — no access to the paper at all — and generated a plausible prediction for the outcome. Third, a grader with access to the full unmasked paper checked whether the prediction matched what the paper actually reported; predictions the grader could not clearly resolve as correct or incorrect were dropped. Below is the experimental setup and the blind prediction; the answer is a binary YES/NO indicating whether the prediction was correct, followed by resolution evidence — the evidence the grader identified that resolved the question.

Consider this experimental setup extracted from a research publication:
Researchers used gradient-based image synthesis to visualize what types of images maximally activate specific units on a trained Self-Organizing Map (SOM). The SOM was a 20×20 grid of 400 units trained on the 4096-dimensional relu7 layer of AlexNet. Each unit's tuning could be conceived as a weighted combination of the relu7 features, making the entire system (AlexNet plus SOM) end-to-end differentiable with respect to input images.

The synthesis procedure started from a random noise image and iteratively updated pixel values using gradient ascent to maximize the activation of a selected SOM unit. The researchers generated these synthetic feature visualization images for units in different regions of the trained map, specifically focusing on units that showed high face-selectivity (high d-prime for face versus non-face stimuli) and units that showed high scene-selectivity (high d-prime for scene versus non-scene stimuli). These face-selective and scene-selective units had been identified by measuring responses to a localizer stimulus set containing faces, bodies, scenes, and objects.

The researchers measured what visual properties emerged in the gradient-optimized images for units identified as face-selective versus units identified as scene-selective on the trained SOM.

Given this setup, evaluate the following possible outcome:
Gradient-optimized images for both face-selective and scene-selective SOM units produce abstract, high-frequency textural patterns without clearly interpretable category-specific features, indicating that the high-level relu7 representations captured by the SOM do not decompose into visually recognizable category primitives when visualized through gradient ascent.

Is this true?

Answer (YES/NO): NO